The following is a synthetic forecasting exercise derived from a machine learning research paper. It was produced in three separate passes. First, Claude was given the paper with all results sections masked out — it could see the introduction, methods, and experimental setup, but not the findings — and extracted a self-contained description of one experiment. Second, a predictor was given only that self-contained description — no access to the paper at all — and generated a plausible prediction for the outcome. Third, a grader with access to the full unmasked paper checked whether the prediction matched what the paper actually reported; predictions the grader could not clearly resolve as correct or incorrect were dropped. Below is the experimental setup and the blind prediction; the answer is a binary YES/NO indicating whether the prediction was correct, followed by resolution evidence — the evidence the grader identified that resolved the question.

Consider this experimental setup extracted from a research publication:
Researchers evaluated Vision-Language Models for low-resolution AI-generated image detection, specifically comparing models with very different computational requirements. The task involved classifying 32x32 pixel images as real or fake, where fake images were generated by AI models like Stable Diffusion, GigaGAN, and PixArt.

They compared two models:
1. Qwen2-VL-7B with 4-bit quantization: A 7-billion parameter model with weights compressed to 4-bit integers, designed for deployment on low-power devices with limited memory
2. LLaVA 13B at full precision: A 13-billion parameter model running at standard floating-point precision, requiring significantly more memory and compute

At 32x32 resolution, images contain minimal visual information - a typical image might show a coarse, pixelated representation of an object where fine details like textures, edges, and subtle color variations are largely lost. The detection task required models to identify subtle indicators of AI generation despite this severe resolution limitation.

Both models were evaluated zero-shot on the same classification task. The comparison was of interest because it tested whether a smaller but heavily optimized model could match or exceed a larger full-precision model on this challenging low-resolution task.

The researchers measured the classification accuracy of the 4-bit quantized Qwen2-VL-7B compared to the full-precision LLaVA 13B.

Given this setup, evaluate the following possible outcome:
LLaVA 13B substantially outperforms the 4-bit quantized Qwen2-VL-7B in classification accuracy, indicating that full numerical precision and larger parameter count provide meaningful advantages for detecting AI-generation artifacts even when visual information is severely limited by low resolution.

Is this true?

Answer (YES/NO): NO